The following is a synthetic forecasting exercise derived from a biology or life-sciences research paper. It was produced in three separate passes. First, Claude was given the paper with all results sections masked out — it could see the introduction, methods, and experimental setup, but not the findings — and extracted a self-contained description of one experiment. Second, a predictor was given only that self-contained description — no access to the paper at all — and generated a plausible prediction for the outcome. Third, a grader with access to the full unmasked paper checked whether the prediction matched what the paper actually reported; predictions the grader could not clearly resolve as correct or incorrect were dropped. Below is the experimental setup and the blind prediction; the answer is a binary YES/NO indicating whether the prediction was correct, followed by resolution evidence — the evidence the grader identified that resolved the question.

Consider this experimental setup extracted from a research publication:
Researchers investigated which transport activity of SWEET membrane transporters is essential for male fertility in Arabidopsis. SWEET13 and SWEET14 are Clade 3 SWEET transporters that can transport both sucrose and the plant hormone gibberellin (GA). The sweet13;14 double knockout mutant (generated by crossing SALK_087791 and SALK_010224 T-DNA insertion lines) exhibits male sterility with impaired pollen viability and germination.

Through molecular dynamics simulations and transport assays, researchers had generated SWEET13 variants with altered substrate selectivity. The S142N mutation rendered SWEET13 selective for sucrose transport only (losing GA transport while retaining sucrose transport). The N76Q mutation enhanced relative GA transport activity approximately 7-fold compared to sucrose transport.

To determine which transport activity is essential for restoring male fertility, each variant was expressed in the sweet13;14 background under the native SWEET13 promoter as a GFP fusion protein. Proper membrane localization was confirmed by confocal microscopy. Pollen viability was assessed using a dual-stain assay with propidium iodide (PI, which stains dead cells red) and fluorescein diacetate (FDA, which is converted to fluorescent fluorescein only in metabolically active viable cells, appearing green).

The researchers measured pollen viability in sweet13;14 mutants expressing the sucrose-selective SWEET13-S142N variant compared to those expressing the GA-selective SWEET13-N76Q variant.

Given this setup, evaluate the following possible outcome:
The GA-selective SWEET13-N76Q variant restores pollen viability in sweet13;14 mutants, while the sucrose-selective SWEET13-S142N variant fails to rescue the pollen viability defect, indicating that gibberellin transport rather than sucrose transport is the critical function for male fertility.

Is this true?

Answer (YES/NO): NO